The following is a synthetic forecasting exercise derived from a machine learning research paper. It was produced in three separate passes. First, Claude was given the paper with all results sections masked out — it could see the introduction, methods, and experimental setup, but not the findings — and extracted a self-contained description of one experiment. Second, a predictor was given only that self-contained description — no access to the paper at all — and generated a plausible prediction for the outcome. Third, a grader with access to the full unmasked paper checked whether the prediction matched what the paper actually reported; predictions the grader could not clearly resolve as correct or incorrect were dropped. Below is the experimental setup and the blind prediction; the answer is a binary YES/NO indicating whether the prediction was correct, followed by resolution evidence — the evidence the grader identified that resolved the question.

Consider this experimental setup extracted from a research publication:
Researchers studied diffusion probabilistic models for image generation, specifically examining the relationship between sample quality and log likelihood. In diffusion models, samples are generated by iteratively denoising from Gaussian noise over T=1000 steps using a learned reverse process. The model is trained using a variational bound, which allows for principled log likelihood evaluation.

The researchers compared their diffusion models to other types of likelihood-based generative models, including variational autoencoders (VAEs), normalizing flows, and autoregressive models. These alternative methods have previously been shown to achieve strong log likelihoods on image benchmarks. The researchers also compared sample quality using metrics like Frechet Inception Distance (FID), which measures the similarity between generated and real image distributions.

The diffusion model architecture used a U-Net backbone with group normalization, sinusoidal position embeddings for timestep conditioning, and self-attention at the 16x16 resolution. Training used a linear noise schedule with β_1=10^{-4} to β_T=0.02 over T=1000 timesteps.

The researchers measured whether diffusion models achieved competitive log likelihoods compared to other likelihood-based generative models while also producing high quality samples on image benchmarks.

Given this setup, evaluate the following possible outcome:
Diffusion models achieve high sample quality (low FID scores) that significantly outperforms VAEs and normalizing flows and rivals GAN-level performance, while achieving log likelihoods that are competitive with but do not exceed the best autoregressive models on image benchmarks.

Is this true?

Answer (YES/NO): NO